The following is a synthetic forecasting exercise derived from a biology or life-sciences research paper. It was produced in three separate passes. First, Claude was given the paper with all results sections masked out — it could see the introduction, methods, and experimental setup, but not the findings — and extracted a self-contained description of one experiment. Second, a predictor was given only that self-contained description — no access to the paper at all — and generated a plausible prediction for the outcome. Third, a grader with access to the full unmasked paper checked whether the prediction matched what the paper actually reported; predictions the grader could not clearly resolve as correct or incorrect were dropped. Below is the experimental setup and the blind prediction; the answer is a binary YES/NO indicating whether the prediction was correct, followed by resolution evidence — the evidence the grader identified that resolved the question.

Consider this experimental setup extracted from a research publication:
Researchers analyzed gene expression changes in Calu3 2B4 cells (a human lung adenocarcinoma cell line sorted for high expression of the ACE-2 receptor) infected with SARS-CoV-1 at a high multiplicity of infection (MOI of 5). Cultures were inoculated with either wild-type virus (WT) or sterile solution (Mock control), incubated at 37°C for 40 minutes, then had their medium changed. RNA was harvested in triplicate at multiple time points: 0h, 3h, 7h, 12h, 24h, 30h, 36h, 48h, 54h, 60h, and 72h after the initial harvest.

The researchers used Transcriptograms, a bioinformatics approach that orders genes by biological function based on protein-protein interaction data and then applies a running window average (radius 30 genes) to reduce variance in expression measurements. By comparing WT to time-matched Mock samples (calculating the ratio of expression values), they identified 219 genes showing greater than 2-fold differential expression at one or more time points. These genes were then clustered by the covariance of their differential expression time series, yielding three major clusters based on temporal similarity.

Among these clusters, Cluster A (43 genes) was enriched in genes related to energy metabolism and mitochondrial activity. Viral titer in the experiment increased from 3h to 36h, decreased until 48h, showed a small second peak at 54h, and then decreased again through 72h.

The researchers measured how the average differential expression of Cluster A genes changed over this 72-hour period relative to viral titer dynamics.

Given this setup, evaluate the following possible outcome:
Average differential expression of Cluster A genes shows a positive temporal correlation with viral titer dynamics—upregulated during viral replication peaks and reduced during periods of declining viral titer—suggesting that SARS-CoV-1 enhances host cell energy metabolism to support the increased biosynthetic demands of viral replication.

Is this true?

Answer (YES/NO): NO